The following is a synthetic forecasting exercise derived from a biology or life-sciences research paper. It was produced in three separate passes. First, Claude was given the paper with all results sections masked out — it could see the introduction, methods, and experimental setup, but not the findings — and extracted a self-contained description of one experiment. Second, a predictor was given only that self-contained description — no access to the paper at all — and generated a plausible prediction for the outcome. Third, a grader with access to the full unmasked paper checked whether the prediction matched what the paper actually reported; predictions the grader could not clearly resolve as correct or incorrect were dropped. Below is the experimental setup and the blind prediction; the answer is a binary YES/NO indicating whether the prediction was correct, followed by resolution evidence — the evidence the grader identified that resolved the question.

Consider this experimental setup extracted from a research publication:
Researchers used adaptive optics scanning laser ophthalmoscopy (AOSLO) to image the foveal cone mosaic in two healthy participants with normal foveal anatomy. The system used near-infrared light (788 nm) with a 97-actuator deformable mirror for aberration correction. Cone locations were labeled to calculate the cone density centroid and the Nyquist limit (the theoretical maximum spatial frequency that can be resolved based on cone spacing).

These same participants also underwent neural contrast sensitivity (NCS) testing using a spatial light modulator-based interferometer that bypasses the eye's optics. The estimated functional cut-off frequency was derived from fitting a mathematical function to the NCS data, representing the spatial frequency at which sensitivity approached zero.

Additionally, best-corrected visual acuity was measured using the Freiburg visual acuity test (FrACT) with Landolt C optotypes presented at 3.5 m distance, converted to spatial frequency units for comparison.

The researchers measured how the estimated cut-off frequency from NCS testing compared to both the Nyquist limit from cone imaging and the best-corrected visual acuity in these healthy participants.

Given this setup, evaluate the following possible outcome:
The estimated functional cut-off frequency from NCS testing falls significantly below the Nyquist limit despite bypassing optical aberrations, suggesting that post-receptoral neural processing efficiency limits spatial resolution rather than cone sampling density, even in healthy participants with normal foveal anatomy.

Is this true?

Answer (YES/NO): NO